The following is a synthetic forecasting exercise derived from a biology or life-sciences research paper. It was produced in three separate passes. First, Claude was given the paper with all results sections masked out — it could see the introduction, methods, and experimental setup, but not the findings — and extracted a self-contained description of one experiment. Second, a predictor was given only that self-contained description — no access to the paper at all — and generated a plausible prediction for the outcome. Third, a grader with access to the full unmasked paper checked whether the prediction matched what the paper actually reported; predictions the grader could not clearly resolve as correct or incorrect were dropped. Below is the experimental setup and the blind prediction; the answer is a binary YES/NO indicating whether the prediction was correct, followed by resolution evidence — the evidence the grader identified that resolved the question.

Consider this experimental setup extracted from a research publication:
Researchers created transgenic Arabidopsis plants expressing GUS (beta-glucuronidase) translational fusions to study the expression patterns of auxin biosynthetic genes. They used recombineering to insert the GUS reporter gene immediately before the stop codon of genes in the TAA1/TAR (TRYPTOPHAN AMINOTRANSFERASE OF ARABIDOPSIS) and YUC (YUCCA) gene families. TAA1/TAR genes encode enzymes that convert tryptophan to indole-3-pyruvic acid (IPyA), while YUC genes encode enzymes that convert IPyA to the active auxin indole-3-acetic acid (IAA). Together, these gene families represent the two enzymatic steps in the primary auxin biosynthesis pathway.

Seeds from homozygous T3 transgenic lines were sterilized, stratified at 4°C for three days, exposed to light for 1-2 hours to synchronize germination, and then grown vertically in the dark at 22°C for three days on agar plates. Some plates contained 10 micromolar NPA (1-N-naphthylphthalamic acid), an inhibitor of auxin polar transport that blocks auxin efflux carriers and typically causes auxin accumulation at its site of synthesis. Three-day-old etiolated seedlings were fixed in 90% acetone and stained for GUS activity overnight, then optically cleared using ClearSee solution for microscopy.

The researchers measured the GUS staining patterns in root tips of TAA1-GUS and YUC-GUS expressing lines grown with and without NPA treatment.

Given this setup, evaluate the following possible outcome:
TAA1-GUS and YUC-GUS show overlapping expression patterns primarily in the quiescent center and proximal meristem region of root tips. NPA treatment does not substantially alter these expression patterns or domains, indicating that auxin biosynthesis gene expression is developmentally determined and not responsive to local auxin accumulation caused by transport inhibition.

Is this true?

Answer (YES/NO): NO